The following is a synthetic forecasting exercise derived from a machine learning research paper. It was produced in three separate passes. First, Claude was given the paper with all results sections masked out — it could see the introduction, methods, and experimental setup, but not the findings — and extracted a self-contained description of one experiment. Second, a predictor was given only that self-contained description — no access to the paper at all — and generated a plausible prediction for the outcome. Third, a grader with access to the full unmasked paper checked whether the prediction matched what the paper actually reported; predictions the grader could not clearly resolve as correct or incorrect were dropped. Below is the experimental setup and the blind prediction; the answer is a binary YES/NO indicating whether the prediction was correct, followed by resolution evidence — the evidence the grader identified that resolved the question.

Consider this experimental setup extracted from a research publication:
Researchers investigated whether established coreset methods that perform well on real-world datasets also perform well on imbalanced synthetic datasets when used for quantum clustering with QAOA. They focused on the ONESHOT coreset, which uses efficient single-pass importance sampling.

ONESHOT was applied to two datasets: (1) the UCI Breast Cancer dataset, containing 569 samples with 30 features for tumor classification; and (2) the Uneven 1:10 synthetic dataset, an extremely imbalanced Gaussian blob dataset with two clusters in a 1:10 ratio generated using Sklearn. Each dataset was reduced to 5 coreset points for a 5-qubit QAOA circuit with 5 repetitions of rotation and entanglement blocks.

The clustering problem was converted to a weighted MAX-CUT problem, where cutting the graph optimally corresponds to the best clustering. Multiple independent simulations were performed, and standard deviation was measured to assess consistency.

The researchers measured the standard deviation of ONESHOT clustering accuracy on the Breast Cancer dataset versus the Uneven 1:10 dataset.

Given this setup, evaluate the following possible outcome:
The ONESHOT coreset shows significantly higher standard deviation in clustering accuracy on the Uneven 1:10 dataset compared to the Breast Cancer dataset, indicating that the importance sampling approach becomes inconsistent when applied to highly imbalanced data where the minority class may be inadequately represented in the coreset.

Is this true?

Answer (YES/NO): YES